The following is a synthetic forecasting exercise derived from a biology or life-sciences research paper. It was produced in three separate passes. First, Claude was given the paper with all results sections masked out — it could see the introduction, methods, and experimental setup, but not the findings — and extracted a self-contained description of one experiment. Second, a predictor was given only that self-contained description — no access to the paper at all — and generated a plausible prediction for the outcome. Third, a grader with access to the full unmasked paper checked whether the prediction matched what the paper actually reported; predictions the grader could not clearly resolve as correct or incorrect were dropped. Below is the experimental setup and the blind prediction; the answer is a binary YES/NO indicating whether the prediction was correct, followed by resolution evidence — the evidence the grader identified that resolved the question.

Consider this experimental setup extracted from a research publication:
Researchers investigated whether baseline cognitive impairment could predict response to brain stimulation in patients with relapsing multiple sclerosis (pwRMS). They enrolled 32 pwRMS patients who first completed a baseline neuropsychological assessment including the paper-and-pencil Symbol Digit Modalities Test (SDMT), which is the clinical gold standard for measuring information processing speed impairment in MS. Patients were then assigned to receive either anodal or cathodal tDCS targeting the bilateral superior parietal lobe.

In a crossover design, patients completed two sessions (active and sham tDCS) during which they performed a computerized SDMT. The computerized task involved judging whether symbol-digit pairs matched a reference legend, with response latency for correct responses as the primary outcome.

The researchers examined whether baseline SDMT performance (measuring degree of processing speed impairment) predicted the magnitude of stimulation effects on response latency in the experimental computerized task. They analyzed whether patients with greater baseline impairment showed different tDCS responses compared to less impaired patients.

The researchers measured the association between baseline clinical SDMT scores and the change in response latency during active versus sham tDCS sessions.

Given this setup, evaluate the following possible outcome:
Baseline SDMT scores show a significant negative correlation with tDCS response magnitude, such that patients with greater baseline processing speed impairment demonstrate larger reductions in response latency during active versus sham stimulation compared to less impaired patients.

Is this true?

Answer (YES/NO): NO